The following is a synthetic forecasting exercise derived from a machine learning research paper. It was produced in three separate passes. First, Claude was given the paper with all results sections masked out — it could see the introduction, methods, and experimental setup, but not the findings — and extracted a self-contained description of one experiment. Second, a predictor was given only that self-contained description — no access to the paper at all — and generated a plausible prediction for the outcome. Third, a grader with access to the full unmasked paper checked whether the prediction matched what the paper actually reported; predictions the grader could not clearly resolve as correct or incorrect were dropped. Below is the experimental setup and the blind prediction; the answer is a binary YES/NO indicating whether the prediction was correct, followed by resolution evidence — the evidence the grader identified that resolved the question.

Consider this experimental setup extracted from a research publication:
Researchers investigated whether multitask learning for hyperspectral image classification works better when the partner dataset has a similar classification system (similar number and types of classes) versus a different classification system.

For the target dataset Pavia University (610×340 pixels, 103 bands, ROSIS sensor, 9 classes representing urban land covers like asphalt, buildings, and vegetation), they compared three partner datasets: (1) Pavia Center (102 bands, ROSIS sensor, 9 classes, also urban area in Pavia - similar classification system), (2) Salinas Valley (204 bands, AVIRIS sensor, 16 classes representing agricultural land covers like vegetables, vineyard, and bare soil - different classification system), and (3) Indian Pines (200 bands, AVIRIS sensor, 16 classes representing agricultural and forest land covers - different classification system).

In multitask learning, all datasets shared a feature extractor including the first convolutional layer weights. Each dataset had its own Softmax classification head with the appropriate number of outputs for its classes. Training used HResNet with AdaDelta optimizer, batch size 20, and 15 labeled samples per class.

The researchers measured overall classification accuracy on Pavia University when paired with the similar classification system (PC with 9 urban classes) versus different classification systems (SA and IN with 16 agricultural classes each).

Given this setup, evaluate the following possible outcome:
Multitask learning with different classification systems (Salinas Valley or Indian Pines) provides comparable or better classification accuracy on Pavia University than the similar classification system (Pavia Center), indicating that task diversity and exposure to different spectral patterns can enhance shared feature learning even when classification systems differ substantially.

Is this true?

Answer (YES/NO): YES